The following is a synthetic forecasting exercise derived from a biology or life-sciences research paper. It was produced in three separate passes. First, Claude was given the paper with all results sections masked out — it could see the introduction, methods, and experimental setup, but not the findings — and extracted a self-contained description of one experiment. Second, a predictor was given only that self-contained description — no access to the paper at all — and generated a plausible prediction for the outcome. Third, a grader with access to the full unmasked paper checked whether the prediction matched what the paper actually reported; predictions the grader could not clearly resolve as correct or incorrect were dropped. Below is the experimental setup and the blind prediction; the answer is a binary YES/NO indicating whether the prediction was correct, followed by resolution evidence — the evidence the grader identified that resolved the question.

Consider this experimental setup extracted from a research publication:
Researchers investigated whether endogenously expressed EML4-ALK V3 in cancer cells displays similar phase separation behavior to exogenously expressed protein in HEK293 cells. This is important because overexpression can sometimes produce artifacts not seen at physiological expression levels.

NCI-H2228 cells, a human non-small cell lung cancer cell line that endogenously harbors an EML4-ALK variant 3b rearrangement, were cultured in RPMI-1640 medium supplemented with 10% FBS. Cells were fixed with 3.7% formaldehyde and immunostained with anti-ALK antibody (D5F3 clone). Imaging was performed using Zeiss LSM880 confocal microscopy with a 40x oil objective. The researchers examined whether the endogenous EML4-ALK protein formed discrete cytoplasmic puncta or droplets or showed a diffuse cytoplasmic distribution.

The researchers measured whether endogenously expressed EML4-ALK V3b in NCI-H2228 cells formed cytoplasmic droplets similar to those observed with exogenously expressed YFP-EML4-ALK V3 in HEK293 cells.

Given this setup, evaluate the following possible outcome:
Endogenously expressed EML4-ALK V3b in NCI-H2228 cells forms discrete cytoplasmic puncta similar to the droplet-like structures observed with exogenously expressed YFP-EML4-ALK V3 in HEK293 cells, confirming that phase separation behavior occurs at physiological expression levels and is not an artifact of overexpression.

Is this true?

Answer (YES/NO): YES